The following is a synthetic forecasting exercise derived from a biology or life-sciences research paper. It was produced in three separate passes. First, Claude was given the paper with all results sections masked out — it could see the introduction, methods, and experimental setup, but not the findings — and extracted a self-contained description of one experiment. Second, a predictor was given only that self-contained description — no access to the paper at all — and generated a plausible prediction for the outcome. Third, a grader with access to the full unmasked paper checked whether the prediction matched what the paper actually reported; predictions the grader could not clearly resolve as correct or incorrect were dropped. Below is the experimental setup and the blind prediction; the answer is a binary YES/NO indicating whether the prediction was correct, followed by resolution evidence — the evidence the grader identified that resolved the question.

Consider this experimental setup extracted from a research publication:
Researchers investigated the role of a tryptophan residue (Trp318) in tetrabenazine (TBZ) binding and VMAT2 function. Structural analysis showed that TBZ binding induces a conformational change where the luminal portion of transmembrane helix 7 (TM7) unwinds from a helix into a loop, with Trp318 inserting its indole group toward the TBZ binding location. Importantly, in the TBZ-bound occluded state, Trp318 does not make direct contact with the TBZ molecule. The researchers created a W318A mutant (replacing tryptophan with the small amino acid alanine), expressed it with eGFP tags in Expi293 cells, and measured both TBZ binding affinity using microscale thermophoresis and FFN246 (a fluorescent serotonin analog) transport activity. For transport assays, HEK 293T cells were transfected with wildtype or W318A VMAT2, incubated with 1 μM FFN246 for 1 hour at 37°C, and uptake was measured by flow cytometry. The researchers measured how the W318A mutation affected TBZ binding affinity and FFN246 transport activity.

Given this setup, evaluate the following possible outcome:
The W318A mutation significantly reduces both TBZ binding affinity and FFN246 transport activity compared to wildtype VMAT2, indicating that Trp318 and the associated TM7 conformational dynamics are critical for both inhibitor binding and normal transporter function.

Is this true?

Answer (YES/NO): YES